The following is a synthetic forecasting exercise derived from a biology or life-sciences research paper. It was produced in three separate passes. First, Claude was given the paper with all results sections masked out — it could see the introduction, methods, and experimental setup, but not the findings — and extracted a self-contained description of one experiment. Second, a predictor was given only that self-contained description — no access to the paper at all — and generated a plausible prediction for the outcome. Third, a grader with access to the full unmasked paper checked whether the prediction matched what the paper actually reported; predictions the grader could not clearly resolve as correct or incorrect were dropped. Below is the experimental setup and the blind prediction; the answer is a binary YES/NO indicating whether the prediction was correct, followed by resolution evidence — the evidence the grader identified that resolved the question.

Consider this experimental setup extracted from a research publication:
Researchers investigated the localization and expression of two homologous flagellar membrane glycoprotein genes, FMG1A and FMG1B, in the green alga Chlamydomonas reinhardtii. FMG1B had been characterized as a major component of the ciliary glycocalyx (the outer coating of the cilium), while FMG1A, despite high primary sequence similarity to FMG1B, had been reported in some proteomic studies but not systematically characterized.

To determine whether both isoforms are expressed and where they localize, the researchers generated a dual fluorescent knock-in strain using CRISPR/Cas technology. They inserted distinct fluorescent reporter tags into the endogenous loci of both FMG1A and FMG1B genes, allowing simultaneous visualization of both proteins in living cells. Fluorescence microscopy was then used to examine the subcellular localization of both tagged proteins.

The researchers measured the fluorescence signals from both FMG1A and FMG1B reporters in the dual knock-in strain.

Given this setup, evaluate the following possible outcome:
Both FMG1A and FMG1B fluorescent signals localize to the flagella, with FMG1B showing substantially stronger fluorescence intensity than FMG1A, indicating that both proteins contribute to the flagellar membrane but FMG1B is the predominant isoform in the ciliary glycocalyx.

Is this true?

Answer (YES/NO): NO